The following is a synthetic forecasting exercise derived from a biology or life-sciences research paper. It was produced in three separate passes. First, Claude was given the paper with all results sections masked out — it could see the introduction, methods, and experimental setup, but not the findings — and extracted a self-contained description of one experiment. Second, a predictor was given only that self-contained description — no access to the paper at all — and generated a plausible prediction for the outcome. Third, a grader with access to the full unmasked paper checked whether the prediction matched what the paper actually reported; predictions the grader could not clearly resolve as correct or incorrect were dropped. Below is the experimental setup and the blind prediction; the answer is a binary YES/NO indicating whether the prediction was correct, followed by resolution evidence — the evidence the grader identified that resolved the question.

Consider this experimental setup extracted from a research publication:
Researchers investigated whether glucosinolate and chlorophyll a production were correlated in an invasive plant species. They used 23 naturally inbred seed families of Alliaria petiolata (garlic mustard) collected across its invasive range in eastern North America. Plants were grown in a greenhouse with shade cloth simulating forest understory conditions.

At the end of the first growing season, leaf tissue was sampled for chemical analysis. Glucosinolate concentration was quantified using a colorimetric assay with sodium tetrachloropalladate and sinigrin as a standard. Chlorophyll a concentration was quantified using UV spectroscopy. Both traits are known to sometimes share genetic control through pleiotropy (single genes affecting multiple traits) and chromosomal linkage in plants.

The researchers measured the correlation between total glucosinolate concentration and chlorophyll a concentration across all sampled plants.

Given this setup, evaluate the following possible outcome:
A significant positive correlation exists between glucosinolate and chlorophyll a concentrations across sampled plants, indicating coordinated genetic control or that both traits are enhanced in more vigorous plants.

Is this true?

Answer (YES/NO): YES